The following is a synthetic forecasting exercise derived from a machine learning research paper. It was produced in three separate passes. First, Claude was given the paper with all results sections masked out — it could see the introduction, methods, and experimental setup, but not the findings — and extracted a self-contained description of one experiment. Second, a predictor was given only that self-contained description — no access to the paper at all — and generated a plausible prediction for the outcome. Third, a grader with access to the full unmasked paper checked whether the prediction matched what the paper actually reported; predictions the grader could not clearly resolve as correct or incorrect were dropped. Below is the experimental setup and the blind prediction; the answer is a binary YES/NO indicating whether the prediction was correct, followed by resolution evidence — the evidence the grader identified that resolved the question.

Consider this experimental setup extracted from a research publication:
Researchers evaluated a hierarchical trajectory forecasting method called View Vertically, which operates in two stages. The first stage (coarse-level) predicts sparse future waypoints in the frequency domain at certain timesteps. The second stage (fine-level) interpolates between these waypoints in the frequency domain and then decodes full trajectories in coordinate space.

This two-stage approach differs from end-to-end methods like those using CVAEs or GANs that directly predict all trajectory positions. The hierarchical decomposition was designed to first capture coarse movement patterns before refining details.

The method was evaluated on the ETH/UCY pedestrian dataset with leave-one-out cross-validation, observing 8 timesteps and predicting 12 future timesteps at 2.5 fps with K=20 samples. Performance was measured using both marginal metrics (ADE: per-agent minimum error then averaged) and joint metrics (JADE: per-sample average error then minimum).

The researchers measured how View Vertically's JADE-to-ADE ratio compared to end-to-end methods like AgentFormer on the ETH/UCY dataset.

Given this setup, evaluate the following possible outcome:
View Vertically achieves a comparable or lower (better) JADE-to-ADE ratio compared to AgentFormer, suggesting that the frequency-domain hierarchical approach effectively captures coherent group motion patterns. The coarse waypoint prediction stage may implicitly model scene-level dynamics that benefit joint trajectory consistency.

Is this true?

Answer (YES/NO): YES